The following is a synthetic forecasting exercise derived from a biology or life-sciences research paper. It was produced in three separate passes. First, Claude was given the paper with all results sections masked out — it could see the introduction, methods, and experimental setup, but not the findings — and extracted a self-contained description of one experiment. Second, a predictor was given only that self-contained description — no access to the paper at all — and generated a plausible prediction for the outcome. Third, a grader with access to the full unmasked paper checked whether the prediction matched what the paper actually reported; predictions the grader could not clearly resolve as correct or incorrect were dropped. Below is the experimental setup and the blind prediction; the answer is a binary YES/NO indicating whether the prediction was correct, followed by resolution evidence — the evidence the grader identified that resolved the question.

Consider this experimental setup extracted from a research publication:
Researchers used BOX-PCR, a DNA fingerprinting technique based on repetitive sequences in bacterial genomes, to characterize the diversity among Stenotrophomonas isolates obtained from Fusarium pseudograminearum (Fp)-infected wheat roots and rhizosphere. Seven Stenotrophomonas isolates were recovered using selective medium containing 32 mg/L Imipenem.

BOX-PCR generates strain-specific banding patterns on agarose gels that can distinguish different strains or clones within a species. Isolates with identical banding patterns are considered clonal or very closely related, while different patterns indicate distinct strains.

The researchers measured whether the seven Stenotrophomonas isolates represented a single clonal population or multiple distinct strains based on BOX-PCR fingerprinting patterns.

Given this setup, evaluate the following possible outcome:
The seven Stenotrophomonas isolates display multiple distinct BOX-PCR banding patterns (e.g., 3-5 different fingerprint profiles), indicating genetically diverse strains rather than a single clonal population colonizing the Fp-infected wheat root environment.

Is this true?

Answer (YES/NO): YES